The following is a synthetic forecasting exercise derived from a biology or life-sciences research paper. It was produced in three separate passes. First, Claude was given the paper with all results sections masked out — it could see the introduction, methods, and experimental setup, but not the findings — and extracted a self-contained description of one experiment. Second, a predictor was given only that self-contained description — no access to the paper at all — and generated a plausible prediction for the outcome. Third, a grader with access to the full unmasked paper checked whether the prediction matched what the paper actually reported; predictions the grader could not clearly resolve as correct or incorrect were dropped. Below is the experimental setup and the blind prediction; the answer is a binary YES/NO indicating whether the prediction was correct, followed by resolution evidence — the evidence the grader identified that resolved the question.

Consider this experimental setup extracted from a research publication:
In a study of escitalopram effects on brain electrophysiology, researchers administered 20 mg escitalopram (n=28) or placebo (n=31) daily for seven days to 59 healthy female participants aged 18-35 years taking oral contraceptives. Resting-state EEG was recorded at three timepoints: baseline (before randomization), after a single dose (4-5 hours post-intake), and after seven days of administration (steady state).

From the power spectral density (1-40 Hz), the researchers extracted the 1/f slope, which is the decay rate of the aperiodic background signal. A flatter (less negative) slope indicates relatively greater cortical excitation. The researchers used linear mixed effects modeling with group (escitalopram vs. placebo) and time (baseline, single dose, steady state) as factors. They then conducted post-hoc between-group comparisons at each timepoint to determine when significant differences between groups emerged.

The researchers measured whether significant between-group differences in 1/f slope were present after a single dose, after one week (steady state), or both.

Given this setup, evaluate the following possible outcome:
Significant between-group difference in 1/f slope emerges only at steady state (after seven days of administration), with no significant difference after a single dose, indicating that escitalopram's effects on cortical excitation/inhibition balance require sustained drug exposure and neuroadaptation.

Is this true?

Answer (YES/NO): NO